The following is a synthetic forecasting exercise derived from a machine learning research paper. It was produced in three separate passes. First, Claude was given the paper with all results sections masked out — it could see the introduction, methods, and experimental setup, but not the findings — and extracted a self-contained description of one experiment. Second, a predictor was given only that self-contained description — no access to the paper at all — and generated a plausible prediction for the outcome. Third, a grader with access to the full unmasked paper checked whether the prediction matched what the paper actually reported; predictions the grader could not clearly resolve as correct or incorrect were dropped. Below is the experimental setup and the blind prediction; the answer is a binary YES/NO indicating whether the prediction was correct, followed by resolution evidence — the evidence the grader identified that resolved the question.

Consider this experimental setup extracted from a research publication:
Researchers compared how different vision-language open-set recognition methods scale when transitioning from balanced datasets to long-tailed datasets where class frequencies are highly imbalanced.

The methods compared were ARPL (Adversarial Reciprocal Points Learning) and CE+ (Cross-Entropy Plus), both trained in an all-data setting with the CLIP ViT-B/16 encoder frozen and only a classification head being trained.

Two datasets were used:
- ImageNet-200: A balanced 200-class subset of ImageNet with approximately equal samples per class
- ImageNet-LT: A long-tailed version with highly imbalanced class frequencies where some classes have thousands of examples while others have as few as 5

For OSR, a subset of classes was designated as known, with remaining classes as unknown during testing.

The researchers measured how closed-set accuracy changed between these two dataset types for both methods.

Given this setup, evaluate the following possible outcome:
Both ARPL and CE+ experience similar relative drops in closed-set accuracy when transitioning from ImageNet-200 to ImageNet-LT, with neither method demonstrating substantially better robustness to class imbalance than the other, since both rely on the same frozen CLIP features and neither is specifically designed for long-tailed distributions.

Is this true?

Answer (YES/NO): NO